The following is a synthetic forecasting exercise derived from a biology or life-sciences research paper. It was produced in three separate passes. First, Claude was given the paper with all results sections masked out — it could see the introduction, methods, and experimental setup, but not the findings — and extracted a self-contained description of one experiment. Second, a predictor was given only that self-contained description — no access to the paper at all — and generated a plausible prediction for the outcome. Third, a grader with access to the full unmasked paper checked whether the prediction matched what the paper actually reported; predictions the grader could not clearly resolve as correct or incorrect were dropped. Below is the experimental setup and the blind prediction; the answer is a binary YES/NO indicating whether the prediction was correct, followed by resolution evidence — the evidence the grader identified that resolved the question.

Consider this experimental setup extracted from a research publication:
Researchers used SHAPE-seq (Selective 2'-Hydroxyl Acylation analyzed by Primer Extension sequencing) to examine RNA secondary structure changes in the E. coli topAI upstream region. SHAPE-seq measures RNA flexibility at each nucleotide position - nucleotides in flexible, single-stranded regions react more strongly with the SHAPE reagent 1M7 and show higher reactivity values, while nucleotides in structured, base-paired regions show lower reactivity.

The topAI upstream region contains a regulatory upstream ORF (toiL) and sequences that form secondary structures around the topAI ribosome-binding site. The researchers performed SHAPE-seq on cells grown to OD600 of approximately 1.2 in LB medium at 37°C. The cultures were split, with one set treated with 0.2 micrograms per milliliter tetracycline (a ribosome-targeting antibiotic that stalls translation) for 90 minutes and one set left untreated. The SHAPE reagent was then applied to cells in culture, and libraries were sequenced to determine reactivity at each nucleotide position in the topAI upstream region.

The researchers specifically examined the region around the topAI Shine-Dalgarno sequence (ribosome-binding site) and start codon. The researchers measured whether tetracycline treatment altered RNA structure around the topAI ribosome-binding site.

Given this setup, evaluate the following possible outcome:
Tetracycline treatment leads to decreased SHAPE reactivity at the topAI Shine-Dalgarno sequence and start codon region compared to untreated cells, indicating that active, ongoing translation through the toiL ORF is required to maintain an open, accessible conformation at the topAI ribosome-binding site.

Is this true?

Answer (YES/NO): NO